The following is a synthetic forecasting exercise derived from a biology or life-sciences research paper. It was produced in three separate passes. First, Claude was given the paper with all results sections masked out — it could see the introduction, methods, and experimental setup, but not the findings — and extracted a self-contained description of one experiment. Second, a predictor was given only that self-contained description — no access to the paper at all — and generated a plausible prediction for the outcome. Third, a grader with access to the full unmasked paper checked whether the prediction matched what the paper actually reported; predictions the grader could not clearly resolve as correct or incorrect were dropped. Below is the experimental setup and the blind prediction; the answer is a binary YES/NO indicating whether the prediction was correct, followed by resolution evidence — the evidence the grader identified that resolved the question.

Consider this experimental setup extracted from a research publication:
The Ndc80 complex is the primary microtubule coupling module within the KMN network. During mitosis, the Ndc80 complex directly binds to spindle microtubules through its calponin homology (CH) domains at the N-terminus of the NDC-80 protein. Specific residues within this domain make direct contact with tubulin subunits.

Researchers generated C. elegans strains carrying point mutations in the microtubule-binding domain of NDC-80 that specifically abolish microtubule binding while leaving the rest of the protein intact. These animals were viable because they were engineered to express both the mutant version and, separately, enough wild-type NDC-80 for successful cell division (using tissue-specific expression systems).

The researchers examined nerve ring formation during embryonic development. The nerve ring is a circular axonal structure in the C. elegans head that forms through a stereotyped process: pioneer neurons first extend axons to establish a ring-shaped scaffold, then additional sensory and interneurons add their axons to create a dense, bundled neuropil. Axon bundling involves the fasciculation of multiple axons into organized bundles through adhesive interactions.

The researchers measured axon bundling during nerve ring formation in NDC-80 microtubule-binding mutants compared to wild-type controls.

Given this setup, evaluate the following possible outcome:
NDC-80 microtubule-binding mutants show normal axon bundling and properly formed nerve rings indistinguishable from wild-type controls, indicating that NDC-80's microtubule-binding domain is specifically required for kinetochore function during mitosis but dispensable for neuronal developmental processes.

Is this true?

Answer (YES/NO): NO